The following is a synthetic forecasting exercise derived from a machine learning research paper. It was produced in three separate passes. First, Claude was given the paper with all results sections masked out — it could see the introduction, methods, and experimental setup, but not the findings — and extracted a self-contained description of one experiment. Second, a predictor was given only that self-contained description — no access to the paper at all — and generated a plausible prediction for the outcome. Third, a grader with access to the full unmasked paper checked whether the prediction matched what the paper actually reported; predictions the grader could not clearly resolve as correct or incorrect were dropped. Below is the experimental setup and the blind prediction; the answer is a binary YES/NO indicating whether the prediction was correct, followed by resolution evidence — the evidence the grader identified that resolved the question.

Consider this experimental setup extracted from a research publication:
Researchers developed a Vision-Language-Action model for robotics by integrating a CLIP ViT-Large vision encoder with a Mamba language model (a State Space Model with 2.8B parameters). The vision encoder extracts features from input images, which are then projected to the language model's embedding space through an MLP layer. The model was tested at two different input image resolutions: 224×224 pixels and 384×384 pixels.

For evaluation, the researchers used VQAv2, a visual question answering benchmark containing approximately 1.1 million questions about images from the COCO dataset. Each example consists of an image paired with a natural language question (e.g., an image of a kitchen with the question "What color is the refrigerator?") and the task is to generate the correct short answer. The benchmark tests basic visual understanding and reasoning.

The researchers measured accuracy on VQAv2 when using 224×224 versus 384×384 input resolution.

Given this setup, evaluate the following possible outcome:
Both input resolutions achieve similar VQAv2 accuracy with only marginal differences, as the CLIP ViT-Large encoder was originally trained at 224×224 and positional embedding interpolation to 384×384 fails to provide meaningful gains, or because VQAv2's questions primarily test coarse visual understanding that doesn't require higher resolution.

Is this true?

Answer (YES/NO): YES